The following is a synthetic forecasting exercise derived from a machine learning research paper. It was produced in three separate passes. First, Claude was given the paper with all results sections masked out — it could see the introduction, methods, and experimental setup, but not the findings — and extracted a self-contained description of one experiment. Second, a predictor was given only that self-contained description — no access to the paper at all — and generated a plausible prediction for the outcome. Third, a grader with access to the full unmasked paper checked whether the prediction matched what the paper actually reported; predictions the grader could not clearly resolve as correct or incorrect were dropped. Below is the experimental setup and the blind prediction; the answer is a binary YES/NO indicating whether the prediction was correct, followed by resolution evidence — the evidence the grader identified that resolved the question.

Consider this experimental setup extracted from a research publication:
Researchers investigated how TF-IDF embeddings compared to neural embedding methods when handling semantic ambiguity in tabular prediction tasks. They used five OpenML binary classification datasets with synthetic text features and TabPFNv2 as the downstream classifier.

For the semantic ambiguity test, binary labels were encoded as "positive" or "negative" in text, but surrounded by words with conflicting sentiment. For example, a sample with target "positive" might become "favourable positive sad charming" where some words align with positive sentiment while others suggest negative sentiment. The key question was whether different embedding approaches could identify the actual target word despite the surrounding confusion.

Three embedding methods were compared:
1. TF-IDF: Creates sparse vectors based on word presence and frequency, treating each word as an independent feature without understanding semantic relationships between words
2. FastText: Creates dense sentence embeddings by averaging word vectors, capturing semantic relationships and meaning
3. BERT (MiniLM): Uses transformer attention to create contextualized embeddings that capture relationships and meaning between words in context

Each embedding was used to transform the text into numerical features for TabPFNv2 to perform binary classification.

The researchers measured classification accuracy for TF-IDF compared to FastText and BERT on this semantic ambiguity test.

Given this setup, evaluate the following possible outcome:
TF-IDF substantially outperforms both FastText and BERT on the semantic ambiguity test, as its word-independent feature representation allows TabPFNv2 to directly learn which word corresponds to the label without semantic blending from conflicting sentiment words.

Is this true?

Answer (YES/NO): YES